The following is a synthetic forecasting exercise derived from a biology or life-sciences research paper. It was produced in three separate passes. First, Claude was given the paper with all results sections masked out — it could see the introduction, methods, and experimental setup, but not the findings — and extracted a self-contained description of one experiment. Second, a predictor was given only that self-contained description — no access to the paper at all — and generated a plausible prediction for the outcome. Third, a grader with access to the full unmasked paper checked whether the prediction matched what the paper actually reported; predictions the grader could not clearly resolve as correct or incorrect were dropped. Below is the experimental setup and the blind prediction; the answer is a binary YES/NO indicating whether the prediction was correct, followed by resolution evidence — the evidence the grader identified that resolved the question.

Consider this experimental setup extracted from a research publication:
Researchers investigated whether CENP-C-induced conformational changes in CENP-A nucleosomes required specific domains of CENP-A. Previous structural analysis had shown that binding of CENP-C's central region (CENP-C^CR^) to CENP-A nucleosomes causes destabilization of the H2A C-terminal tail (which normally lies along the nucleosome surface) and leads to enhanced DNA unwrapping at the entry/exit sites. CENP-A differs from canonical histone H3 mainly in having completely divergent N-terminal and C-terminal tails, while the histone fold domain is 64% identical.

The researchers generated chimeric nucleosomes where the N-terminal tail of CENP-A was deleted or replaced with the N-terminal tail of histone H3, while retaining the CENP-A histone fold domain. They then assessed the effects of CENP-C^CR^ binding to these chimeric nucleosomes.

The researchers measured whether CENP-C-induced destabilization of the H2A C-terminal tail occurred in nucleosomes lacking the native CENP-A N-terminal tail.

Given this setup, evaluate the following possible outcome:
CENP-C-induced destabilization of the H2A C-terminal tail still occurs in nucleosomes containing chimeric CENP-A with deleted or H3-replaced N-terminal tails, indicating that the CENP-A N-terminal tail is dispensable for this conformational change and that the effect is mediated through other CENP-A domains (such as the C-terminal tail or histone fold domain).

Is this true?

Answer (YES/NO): NO